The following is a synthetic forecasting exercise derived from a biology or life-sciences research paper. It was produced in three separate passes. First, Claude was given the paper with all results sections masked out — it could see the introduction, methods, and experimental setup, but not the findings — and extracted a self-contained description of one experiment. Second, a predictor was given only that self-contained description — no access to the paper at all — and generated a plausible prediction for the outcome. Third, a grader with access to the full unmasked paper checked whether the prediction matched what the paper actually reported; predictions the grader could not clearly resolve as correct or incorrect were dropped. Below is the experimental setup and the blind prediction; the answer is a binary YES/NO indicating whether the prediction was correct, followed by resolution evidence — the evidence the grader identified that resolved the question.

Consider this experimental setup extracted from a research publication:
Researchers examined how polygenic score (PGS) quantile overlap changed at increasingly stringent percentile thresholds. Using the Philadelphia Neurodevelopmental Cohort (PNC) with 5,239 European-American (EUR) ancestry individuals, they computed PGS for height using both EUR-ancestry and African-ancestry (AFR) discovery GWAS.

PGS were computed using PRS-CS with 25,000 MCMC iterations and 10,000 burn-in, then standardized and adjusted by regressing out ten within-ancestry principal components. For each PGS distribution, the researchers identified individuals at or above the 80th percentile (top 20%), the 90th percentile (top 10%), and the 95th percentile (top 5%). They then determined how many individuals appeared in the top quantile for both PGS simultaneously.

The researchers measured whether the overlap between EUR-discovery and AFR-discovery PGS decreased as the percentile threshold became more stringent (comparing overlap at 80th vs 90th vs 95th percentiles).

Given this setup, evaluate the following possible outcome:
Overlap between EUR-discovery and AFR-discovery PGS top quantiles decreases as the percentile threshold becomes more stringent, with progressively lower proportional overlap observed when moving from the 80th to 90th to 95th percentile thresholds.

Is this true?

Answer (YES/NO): YES